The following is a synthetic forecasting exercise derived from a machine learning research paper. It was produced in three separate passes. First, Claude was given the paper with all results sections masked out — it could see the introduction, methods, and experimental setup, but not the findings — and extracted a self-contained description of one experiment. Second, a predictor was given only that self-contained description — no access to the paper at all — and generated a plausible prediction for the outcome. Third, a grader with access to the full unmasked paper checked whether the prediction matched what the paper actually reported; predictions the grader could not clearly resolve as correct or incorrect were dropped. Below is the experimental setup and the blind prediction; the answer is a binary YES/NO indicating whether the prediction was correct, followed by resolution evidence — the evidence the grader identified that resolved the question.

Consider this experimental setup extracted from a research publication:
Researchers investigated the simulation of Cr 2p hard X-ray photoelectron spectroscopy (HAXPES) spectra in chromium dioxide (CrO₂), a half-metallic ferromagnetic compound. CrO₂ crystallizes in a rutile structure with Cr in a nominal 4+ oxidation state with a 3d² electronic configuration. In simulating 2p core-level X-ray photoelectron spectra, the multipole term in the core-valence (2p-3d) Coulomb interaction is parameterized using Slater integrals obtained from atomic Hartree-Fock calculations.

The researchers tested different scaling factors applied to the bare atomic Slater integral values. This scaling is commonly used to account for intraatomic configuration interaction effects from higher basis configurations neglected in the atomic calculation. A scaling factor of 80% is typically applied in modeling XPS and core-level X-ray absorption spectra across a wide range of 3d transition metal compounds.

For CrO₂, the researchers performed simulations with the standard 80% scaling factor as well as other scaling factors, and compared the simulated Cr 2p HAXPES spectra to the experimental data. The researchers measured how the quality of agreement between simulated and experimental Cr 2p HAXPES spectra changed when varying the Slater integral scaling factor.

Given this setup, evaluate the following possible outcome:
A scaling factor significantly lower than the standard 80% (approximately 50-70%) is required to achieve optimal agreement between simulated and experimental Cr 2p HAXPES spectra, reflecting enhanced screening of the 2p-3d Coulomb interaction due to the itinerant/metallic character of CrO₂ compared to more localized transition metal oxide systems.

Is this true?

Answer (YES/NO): NO